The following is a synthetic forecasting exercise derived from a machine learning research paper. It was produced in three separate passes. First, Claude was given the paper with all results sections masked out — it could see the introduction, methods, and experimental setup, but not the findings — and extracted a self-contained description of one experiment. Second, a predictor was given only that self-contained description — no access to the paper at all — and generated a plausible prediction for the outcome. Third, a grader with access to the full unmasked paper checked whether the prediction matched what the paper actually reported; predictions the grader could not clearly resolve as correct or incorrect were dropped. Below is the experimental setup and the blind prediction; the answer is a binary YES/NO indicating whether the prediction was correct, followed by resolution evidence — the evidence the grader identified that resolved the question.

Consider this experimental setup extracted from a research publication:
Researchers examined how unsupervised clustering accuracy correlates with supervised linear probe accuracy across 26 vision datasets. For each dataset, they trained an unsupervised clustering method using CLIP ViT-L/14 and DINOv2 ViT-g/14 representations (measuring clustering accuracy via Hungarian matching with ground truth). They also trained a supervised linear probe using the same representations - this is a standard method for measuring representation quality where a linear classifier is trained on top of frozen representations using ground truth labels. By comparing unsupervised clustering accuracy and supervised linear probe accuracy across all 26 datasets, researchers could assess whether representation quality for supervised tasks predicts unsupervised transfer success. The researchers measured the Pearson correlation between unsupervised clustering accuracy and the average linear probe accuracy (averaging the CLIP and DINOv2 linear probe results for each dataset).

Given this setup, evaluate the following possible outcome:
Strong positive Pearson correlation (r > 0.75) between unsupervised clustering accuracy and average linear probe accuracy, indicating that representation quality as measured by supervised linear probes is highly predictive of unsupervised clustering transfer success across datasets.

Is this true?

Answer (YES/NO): YES